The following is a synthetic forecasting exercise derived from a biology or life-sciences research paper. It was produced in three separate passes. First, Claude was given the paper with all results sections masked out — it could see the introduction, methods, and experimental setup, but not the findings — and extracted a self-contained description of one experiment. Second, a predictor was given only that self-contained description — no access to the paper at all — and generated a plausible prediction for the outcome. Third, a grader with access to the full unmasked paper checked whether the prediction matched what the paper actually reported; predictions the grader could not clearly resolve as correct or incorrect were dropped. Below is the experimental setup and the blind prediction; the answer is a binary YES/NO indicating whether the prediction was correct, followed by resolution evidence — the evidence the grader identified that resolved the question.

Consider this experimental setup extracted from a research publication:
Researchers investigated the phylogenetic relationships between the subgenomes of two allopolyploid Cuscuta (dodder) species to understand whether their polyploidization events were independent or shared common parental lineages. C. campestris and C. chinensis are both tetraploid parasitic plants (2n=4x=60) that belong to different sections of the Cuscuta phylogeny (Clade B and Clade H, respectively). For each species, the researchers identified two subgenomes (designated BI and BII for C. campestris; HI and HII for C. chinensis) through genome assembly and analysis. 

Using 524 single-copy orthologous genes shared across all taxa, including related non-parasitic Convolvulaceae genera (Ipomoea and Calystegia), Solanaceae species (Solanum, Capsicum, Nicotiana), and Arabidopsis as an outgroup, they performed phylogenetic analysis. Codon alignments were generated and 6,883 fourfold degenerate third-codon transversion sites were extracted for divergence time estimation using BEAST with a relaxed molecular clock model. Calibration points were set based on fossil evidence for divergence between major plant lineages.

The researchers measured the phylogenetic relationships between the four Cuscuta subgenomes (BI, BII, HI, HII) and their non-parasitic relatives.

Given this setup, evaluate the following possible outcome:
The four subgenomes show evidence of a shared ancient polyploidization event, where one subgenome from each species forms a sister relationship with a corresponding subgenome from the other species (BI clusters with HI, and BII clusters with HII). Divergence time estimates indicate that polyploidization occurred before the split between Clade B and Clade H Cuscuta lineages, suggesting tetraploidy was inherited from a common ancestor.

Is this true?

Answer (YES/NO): NO